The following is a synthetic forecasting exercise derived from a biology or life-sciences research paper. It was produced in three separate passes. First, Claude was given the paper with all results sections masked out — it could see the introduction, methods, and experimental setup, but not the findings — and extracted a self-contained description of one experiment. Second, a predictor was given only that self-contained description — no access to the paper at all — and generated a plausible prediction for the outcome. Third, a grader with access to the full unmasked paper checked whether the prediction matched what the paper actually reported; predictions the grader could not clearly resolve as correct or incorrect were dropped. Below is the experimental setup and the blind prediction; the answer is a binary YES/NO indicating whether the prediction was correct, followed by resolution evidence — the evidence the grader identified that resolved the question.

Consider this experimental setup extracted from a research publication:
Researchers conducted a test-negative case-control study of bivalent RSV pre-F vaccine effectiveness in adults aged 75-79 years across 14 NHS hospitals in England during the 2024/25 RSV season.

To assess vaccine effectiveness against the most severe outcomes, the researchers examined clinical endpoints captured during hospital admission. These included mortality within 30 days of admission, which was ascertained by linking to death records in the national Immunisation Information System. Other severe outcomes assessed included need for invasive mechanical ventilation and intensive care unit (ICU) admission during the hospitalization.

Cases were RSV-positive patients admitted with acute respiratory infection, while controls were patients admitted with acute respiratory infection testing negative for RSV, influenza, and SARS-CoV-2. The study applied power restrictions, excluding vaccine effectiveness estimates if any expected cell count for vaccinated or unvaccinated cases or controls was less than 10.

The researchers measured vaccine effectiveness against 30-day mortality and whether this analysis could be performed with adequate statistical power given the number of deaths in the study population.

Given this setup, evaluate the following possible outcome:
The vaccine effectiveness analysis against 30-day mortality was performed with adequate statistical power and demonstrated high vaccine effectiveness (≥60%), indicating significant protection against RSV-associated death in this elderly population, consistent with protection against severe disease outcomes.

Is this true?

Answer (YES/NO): NO